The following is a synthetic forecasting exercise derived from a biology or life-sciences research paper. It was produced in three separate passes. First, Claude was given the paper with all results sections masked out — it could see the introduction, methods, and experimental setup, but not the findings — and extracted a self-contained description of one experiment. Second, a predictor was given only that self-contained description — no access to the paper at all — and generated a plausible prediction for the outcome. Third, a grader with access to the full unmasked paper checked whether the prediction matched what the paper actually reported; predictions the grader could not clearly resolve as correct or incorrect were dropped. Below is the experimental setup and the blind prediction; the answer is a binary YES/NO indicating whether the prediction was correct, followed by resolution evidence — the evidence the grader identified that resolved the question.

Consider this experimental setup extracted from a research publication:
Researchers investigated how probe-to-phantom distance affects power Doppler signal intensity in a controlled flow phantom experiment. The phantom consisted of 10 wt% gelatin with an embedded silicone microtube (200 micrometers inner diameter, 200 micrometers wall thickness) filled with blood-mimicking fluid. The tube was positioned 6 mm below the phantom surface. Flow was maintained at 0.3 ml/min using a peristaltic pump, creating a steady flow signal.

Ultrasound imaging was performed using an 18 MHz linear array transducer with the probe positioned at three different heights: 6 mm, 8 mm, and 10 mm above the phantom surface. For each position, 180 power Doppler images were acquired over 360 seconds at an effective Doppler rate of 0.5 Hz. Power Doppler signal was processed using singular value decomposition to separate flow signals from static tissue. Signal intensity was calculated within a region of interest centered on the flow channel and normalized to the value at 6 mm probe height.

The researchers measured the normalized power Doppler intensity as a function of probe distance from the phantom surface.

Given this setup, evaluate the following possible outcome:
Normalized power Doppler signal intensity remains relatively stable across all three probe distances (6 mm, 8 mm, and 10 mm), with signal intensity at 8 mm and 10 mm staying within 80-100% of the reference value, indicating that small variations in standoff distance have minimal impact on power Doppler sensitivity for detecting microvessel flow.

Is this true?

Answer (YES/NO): NO